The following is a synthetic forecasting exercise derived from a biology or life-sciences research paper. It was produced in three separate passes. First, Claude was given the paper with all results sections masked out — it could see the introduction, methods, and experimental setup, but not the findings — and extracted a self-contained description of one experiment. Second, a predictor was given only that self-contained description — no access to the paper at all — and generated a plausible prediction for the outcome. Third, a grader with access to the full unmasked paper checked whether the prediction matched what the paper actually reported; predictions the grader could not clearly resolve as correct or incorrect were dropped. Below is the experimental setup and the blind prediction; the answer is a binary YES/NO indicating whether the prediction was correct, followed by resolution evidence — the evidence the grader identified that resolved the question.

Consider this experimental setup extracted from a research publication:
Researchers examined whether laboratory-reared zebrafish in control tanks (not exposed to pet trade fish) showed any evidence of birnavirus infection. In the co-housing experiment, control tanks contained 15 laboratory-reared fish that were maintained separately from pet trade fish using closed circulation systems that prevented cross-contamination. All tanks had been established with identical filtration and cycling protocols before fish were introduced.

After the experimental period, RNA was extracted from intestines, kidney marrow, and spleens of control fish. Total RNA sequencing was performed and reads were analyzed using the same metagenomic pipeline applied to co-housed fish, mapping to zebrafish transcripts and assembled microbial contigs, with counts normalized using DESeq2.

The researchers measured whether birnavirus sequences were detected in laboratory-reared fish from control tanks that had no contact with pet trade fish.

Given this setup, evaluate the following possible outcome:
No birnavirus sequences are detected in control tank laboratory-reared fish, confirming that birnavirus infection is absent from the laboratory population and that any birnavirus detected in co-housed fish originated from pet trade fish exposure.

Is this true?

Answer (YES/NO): YES